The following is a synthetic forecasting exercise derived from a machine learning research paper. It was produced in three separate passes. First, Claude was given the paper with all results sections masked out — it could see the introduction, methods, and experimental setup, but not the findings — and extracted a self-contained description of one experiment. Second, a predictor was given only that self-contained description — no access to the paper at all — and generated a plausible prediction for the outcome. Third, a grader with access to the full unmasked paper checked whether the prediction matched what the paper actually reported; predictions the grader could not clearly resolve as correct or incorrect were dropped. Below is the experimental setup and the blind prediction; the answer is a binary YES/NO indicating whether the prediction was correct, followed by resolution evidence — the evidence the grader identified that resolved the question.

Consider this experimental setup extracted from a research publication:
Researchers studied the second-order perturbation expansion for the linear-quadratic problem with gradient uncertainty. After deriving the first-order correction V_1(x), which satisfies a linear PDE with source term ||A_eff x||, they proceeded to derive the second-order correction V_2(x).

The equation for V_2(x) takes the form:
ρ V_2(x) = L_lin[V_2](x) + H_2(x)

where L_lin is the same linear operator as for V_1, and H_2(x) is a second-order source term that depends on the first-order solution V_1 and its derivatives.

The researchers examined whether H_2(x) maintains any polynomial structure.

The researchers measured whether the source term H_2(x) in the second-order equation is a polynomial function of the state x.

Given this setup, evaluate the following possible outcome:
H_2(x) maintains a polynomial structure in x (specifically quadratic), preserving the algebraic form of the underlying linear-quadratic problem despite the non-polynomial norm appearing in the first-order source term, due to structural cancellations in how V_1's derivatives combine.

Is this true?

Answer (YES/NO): NO